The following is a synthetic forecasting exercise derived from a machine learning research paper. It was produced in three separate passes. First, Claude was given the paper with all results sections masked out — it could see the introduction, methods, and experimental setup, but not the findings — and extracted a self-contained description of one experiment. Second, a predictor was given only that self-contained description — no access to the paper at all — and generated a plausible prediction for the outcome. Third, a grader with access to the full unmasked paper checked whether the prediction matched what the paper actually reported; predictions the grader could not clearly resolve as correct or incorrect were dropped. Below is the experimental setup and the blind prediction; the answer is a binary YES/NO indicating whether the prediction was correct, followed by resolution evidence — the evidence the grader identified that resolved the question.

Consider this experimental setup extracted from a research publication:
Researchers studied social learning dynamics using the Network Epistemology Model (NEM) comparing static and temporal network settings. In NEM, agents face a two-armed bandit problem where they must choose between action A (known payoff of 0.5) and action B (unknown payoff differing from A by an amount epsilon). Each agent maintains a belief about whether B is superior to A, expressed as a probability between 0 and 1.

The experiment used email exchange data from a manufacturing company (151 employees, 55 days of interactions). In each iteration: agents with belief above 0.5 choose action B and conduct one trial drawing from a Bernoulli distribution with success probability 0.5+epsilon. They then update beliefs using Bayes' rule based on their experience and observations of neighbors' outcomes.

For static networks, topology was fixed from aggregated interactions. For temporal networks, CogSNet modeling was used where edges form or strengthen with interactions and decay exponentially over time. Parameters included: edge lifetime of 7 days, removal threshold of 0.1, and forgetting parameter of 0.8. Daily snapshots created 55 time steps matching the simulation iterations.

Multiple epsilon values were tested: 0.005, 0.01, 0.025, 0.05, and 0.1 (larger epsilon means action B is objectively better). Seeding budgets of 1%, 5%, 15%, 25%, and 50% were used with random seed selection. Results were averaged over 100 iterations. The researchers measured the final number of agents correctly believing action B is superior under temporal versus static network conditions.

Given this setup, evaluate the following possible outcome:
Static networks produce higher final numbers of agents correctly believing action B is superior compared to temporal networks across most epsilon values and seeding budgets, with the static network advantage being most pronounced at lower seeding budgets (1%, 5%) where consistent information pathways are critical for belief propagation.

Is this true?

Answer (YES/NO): NO